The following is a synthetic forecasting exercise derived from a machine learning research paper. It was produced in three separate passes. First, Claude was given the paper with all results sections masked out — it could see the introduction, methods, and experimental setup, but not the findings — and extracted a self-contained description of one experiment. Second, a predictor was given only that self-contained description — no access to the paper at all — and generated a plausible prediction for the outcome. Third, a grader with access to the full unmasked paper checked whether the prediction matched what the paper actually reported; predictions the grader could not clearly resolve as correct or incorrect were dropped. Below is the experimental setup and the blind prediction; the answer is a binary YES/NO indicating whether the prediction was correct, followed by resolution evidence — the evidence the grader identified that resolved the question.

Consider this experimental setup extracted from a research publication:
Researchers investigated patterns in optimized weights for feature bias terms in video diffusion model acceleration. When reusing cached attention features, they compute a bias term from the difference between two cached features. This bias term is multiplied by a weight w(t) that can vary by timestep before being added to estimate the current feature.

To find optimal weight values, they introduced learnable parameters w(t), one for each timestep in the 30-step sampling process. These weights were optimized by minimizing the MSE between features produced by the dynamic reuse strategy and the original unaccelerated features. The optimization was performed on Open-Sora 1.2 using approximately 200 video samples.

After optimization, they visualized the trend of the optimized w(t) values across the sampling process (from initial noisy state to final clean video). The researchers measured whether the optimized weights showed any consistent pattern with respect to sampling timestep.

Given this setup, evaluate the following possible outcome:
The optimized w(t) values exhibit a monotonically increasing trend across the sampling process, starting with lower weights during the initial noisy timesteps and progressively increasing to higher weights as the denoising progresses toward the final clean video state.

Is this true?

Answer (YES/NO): YES